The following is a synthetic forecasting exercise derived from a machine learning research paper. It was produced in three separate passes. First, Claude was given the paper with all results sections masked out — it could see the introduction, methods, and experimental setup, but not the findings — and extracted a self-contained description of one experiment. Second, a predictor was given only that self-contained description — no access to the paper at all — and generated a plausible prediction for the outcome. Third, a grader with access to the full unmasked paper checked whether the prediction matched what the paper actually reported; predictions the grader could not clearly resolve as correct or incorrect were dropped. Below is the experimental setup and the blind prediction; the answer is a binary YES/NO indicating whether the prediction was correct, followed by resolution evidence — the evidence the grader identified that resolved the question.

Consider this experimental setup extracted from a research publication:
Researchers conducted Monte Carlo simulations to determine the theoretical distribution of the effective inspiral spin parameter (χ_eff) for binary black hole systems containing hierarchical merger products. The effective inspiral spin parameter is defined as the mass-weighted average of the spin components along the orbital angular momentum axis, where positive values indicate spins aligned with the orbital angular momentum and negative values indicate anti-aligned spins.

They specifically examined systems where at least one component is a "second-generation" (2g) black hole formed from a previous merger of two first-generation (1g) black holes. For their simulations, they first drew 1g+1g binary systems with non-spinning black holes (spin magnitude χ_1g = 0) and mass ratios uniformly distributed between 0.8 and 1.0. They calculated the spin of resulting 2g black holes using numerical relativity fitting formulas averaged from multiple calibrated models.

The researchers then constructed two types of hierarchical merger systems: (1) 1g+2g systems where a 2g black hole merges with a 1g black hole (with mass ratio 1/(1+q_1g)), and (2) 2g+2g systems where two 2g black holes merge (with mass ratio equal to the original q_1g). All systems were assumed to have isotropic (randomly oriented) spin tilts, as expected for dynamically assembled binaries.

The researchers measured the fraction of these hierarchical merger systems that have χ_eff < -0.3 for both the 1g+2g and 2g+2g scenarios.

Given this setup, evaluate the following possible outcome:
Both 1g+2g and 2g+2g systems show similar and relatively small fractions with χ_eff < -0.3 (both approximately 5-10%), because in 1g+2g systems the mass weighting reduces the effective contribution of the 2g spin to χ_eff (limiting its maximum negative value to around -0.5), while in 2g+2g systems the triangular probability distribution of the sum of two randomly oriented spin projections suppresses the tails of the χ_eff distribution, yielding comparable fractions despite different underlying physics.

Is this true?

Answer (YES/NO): NO